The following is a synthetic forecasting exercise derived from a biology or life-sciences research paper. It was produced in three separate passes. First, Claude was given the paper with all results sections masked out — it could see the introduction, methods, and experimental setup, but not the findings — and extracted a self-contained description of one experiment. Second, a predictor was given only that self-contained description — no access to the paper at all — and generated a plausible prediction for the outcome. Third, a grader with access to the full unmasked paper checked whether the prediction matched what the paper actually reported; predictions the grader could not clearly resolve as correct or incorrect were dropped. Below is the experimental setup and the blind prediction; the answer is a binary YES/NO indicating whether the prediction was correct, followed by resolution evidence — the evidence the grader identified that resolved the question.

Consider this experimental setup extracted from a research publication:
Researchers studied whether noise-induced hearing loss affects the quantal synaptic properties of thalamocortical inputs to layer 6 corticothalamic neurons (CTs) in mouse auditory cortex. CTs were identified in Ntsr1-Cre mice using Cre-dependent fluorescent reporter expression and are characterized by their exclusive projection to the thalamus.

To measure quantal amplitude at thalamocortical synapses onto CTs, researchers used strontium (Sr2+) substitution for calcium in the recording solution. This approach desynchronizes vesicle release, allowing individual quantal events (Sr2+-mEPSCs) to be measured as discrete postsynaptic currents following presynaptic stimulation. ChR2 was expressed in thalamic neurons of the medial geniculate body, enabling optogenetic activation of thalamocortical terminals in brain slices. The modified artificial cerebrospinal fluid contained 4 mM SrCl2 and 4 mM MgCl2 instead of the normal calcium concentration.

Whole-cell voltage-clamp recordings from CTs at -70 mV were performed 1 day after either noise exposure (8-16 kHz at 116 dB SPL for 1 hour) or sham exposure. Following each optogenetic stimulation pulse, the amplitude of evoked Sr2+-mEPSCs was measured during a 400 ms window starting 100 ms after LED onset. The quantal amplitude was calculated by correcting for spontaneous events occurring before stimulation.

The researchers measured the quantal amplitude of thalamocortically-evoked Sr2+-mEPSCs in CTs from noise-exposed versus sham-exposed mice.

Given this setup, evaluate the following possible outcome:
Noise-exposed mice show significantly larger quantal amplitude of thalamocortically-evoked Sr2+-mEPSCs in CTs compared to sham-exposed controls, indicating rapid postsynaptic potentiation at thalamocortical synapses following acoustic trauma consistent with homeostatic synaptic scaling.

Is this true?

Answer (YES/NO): YES